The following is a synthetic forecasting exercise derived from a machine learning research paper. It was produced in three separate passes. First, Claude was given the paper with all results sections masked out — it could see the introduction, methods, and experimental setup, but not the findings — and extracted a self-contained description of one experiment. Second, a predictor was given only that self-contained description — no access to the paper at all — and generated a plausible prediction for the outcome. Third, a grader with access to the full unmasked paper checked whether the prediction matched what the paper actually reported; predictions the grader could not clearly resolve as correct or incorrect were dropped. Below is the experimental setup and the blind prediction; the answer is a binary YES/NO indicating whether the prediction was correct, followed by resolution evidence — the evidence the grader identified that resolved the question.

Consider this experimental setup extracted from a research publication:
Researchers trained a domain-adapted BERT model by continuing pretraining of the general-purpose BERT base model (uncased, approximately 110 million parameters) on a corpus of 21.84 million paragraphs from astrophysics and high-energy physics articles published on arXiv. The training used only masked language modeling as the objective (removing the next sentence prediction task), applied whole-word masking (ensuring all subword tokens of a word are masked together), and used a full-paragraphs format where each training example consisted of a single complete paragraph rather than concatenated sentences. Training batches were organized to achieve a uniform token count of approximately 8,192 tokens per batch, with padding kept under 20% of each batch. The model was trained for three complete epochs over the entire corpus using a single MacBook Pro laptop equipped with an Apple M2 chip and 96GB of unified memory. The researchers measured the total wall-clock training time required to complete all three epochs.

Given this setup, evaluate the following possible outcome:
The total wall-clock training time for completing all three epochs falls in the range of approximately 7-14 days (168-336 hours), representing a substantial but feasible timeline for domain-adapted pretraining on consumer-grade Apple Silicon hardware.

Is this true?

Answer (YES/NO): NO